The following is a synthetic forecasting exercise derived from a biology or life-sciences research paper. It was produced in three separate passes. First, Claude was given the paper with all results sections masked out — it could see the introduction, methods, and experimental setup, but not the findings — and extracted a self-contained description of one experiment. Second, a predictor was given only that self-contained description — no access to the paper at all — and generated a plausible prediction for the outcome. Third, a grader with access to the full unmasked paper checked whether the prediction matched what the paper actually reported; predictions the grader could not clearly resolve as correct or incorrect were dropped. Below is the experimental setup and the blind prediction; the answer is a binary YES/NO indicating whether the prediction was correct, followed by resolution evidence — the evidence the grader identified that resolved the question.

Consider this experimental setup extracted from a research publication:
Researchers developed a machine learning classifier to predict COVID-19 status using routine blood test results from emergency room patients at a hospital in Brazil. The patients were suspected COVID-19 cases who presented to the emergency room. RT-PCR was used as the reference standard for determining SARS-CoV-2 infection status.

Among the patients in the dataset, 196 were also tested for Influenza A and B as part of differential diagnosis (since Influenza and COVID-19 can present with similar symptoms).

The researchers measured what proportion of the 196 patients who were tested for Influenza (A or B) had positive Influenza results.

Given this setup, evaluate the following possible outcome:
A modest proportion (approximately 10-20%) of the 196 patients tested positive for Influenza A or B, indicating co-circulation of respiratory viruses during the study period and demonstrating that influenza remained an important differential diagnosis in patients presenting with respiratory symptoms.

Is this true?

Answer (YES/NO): YES